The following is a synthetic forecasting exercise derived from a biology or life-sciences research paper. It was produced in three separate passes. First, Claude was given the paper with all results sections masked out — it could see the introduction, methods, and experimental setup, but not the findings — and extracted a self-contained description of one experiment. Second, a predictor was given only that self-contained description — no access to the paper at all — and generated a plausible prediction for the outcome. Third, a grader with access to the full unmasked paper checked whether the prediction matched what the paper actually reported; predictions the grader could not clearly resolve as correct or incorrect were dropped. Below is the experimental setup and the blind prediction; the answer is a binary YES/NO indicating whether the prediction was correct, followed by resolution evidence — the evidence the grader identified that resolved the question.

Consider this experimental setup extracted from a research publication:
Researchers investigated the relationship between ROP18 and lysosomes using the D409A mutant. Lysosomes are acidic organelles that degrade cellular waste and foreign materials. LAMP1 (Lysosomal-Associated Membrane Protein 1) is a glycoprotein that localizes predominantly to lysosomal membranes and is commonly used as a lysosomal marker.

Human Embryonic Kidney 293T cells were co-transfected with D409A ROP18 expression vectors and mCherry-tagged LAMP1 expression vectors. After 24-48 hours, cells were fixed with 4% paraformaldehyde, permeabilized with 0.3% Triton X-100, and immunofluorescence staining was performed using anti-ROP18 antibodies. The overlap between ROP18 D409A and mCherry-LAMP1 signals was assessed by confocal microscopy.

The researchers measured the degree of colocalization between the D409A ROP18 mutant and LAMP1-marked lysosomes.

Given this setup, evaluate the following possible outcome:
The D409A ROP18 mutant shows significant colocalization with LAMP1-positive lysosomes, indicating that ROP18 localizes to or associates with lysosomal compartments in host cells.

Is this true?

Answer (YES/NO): NO